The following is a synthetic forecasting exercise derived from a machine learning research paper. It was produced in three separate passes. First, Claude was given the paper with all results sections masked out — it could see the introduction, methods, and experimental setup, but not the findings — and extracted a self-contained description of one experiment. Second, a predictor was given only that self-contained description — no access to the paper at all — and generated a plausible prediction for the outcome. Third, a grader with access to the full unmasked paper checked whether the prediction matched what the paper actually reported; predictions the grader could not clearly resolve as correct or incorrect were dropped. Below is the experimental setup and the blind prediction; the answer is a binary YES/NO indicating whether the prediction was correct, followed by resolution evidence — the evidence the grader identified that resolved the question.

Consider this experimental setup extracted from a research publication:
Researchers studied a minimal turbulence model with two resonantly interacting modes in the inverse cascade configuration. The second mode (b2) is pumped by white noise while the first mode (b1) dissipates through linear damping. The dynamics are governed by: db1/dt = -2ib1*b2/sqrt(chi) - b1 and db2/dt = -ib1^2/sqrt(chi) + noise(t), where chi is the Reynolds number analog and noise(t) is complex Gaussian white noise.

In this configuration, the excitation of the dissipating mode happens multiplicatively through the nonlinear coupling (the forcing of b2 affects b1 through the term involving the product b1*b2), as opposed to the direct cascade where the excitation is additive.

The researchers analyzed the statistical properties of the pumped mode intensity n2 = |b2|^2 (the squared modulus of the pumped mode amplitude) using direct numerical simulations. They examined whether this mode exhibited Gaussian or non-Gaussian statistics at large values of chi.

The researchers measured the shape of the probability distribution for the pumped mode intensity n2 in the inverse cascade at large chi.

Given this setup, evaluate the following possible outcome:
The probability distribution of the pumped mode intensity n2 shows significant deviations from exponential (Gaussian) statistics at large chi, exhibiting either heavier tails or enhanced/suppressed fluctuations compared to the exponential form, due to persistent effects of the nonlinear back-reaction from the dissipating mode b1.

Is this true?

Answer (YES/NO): NO